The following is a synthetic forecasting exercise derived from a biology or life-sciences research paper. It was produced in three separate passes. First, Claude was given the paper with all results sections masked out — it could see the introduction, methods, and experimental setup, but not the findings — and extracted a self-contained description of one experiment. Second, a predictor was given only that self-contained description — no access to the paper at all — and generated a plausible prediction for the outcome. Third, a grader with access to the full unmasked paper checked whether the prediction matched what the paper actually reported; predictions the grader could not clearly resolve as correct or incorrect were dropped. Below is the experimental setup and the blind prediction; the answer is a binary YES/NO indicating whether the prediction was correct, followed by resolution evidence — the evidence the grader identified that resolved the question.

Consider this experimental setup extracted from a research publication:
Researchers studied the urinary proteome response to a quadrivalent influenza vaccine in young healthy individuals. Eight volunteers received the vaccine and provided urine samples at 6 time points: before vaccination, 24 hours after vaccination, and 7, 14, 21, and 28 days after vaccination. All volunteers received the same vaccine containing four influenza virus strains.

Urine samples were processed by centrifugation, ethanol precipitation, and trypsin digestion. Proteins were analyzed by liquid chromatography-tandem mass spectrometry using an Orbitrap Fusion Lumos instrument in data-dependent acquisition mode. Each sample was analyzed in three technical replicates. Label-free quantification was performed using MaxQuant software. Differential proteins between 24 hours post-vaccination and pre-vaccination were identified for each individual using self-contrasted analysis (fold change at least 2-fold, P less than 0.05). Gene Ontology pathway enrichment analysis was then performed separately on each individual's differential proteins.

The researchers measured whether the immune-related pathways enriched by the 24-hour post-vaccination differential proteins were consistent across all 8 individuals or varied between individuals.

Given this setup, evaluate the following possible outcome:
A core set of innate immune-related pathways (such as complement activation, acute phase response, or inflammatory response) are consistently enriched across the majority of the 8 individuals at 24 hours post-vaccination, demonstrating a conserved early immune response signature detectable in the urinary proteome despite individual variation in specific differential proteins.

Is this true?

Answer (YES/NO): YES